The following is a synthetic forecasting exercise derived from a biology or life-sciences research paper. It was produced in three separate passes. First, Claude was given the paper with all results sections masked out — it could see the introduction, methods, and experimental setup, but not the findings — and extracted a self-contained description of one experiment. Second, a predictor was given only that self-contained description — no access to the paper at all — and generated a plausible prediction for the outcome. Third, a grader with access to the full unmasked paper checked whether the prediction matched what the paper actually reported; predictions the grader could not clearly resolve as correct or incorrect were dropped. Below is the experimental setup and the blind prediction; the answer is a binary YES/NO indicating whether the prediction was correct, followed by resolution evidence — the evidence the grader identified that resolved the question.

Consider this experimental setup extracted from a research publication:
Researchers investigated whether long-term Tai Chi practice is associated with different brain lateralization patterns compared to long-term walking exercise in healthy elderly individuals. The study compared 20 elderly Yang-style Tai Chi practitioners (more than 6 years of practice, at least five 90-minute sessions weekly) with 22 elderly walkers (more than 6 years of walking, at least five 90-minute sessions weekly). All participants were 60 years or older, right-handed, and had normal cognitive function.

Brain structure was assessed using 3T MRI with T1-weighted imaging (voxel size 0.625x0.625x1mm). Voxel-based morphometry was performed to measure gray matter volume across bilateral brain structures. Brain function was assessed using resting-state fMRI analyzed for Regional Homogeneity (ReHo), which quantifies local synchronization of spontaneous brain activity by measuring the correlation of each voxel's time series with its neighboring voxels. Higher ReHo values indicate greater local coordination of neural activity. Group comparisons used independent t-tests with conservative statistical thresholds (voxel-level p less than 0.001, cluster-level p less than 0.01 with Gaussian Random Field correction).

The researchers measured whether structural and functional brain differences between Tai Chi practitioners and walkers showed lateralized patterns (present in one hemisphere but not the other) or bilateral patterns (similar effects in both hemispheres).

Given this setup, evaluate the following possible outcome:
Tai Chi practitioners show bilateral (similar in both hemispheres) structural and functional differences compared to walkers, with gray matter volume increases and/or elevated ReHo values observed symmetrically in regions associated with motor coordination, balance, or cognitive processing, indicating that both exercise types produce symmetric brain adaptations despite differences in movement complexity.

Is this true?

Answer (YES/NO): NO